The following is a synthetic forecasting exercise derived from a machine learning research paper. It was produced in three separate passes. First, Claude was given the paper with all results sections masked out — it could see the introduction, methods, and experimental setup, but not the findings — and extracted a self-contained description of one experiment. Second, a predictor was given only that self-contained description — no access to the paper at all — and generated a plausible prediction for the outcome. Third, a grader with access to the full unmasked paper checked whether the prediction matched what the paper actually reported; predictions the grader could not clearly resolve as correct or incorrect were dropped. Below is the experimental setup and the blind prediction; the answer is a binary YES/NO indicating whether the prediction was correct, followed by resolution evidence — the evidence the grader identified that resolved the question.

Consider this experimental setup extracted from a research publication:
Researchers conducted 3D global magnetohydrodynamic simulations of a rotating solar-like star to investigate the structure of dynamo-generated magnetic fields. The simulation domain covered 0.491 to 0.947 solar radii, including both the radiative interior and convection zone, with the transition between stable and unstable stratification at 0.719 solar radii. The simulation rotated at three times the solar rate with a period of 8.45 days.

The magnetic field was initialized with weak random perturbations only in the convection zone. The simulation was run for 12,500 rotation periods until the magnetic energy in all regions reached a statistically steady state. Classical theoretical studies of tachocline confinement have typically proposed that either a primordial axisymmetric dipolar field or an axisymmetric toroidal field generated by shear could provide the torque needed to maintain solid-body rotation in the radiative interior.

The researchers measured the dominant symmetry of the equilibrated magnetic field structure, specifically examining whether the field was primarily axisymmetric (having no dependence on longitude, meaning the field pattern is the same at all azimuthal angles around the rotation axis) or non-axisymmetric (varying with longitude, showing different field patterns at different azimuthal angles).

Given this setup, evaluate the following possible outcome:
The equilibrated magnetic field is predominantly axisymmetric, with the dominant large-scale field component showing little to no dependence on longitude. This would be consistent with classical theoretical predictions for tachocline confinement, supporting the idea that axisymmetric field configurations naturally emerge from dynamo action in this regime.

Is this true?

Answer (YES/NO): NO